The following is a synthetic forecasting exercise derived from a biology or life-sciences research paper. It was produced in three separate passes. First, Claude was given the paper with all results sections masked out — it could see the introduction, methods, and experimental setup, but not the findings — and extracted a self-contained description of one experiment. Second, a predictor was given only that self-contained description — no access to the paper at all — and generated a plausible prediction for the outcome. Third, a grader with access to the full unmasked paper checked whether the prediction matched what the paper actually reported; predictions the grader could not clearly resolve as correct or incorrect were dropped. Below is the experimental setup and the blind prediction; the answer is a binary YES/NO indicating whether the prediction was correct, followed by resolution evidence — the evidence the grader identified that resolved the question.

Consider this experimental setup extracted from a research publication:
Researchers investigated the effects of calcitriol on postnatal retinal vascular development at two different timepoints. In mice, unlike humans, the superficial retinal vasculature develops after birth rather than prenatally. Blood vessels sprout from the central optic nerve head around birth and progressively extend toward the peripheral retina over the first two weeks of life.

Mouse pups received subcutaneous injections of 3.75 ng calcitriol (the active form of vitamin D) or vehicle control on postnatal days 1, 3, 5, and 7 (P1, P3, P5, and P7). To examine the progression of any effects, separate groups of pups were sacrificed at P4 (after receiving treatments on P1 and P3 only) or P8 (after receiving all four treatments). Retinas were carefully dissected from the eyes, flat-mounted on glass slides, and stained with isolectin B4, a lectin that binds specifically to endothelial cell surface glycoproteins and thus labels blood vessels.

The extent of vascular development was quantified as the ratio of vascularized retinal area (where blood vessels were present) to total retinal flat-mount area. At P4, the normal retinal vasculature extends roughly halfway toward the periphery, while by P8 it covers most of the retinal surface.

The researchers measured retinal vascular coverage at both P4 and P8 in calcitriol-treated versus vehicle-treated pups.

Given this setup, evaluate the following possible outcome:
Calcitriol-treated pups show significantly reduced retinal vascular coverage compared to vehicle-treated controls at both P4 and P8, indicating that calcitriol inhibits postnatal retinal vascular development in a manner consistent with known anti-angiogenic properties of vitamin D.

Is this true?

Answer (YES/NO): NO